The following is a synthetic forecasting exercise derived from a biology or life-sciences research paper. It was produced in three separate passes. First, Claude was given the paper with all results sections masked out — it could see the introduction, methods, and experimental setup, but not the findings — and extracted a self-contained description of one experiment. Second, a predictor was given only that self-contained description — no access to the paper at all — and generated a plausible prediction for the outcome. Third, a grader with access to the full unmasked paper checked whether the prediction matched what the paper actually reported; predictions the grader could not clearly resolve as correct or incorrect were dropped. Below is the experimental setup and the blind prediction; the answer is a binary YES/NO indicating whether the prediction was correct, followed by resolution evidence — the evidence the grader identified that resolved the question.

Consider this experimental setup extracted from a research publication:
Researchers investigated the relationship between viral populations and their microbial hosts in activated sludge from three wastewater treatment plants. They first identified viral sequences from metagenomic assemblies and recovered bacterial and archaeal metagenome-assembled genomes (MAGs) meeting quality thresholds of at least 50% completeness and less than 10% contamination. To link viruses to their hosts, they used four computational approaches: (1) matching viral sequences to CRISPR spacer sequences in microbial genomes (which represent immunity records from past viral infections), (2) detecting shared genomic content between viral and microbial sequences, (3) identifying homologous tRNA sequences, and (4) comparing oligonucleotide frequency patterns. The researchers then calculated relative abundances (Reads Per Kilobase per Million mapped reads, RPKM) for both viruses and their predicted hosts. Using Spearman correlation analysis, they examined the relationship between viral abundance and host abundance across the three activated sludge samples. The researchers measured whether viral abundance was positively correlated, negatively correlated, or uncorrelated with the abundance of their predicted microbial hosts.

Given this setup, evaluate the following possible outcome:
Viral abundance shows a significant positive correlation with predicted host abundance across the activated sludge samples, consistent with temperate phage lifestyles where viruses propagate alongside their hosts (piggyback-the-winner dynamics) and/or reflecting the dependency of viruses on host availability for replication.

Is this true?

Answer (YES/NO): YES